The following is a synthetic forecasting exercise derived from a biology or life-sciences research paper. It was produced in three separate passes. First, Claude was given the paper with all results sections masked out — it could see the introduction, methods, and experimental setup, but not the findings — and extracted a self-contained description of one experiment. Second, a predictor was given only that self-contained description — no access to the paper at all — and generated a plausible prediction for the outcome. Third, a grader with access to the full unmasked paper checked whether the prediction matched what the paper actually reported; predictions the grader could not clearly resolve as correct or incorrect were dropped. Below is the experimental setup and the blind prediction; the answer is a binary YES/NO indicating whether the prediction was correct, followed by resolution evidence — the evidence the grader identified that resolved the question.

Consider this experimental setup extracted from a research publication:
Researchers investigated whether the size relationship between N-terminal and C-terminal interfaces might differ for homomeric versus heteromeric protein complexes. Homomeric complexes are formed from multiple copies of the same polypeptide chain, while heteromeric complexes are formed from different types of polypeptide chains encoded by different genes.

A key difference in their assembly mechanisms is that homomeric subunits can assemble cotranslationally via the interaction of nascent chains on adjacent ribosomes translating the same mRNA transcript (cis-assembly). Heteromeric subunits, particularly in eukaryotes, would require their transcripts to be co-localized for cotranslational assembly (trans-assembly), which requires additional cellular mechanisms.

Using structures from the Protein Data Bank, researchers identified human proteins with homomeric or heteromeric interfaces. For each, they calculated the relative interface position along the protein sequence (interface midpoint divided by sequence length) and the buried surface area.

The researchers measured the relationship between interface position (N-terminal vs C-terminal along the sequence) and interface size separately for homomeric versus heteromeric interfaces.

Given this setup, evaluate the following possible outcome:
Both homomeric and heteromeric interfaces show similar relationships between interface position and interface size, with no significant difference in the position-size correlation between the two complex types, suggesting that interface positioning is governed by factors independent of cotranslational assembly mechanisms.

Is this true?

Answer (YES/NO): NO